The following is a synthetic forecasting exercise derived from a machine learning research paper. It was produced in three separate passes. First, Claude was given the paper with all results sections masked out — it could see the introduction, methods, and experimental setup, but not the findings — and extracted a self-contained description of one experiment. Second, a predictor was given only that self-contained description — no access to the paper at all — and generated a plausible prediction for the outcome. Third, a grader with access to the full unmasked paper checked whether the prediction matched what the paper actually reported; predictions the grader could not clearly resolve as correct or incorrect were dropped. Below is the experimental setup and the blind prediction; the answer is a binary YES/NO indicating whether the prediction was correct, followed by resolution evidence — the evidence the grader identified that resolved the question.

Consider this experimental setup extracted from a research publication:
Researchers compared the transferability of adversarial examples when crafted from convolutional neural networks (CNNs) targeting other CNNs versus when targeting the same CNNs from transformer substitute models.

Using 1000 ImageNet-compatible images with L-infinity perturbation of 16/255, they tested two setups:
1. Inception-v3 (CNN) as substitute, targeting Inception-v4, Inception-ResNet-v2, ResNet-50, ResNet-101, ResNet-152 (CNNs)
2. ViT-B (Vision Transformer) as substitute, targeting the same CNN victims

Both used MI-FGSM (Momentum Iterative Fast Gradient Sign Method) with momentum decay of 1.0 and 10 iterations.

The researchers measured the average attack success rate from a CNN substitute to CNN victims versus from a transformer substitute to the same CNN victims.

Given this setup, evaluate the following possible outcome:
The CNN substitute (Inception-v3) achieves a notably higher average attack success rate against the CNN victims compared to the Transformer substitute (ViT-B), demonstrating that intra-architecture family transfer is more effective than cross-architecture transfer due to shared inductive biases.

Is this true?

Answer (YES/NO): NO